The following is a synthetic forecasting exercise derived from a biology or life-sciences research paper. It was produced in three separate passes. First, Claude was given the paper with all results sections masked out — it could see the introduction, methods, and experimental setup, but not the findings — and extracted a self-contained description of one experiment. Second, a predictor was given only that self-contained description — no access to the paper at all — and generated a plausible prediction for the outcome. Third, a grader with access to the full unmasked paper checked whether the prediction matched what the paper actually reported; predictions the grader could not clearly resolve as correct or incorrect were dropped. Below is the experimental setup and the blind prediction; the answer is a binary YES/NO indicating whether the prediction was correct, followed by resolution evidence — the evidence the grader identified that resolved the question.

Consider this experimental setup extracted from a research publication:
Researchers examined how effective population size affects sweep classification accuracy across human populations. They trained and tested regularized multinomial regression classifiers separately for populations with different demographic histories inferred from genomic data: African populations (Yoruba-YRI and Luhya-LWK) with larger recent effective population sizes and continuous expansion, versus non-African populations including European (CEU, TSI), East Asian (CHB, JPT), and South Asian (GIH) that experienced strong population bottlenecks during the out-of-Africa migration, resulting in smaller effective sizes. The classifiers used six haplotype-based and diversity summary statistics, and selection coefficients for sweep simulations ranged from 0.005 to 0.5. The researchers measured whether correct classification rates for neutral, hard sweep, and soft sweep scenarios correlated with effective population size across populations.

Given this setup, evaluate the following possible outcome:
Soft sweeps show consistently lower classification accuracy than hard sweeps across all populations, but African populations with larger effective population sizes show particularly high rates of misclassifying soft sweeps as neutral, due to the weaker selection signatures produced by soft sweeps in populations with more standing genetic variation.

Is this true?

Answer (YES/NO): NO